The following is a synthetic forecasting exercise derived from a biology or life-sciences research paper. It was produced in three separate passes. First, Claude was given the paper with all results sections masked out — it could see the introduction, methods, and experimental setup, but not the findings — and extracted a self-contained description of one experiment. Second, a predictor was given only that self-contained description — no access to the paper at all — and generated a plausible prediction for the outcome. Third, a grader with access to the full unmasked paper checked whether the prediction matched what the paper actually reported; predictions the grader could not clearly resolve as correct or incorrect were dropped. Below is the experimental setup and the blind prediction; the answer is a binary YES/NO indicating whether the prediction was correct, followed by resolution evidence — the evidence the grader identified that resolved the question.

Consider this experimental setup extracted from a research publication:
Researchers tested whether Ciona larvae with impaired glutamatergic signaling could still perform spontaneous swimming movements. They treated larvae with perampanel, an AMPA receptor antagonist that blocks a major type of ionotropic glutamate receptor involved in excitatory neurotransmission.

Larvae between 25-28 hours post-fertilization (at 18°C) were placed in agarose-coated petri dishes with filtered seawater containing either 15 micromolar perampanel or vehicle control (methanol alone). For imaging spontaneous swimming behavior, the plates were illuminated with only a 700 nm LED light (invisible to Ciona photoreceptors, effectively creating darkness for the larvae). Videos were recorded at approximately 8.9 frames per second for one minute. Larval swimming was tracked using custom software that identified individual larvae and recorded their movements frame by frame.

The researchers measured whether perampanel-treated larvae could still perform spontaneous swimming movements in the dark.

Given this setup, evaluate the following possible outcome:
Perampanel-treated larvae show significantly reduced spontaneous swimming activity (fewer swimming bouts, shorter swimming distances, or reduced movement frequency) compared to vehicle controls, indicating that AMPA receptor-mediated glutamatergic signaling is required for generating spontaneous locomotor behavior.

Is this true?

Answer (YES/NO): NO